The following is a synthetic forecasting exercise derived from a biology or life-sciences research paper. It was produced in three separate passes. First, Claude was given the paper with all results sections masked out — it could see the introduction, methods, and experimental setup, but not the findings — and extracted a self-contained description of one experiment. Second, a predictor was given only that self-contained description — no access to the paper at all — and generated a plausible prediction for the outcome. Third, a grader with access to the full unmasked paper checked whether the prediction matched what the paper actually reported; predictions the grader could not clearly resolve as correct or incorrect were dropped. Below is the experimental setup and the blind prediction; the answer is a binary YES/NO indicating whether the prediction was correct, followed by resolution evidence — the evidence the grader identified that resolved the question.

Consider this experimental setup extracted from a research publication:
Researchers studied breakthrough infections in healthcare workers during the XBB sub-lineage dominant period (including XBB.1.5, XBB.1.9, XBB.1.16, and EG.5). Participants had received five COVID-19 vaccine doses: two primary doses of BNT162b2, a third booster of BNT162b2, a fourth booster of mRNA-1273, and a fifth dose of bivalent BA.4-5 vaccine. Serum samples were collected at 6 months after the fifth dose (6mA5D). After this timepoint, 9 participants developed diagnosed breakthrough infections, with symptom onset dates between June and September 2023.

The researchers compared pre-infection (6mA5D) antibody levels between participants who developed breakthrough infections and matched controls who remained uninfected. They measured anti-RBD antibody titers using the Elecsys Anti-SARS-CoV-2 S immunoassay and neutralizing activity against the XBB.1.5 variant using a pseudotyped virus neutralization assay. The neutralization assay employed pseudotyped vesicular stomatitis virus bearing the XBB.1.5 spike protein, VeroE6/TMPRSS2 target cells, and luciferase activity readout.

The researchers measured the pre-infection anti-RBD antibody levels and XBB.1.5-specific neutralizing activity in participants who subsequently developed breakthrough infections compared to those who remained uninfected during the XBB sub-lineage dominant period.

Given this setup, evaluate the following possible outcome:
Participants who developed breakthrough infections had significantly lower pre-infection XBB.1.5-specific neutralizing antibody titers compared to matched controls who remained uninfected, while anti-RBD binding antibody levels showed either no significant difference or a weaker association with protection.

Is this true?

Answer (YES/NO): YES